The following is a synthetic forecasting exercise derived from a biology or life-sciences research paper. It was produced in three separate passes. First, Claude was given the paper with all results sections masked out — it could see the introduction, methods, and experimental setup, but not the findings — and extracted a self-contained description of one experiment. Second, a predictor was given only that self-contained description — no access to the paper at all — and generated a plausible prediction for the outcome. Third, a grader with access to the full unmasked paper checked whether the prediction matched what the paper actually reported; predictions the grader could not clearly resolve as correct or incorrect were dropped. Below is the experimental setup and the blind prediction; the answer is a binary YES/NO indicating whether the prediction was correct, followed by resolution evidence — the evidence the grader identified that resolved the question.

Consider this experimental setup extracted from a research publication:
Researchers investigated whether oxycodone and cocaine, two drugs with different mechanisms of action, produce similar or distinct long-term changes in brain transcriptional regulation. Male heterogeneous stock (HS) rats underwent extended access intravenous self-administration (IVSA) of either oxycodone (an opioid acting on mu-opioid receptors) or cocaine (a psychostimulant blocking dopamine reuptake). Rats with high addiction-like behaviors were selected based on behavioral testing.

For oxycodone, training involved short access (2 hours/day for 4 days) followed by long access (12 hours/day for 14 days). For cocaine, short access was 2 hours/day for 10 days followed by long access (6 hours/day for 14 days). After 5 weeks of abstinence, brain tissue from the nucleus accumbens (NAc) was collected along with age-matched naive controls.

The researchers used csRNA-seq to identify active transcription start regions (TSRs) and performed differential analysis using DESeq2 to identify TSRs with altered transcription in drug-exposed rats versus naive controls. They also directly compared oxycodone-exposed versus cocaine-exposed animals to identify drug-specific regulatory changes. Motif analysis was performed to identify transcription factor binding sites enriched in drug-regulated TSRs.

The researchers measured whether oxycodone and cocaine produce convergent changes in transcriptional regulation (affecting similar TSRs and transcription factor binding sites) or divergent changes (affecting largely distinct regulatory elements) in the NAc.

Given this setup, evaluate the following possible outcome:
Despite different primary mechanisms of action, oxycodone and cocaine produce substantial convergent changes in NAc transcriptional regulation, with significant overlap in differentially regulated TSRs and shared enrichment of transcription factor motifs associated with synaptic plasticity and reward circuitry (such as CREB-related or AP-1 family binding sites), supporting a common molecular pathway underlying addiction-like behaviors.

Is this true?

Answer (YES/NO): NO